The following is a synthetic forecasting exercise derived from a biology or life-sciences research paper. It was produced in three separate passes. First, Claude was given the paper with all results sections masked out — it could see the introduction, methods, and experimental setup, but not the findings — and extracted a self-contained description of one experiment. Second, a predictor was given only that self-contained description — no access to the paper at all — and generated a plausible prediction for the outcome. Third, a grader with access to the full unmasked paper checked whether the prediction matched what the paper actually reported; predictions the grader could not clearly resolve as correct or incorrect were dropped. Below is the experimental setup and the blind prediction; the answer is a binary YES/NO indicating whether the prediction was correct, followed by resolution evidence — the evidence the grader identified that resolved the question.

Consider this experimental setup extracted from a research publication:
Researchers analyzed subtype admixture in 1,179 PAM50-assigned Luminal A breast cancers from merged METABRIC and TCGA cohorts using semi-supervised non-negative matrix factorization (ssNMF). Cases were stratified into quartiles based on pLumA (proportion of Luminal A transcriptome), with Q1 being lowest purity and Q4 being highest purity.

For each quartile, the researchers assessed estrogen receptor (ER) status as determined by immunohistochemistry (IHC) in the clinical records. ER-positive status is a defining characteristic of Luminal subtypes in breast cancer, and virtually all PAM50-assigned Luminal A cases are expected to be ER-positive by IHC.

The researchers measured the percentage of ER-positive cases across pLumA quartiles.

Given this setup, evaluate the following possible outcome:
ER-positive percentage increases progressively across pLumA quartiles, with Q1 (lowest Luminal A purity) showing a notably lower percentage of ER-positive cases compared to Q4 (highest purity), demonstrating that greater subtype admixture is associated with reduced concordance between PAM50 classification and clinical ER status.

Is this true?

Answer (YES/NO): NO